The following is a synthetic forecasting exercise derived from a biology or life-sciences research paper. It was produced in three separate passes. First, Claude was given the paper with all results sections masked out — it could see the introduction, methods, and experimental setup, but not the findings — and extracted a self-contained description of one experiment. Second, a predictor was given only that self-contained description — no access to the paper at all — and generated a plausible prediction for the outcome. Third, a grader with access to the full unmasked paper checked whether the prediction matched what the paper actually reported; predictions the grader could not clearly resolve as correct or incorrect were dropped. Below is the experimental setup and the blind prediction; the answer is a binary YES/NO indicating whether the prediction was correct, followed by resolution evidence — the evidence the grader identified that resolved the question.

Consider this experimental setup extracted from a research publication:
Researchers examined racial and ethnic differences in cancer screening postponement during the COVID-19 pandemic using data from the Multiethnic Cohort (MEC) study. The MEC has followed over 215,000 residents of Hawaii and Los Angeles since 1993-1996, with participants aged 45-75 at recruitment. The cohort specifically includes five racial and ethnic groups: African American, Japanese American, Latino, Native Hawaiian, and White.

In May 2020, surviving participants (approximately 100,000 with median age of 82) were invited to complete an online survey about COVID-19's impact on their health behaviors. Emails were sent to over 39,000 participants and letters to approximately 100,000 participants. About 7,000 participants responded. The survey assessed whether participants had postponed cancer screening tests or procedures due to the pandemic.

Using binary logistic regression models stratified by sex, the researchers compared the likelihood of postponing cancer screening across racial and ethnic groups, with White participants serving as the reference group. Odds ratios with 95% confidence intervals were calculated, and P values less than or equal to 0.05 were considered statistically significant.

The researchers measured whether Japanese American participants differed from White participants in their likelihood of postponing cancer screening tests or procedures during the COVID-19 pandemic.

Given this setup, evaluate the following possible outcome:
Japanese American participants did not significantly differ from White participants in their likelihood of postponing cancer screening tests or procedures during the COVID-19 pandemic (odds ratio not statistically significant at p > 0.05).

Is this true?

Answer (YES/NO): NO